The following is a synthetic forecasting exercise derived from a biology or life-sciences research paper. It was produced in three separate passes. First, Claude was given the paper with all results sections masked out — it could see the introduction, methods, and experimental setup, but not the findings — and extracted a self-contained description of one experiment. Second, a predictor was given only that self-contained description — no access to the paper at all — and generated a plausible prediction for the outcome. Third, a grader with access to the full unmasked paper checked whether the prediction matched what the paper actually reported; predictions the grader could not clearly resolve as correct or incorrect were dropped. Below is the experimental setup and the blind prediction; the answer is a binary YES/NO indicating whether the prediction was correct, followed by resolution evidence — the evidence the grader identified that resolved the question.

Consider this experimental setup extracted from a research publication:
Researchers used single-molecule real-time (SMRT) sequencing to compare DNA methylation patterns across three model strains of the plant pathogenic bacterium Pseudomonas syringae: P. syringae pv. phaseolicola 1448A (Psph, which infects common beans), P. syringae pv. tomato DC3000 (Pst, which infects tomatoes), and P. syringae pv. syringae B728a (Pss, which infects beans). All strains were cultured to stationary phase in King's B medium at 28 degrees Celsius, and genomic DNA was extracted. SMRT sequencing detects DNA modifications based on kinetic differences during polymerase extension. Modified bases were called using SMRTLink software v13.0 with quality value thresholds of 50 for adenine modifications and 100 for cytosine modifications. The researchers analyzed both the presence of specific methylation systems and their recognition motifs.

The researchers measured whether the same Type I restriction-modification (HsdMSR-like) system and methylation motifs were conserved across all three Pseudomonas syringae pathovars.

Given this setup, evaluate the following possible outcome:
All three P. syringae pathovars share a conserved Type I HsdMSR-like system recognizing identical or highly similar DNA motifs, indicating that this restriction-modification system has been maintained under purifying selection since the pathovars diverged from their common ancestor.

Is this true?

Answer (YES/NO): NO